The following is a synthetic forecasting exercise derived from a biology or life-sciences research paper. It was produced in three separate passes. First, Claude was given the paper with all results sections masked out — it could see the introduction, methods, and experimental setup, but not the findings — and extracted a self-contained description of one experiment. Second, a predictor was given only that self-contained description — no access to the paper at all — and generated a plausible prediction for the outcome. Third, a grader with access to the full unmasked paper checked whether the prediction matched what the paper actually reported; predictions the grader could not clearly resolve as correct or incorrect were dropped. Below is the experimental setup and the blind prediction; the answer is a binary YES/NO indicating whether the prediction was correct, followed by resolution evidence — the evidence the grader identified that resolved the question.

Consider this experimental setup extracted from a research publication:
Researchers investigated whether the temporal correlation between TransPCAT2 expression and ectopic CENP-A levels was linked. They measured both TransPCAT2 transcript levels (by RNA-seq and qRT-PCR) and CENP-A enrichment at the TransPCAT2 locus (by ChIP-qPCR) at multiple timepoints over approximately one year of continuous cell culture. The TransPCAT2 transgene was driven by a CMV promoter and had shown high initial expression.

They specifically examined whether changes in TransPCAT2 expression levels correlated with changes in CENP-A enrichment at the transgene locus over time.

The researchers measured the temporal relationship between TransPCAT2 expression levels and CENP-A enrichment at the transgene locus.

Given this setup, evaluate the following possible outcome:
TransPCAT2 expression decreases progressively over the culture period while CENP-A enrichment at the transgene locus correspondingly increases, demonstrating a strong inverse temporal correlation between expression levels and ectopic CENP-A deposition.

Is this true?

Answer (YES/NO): NO